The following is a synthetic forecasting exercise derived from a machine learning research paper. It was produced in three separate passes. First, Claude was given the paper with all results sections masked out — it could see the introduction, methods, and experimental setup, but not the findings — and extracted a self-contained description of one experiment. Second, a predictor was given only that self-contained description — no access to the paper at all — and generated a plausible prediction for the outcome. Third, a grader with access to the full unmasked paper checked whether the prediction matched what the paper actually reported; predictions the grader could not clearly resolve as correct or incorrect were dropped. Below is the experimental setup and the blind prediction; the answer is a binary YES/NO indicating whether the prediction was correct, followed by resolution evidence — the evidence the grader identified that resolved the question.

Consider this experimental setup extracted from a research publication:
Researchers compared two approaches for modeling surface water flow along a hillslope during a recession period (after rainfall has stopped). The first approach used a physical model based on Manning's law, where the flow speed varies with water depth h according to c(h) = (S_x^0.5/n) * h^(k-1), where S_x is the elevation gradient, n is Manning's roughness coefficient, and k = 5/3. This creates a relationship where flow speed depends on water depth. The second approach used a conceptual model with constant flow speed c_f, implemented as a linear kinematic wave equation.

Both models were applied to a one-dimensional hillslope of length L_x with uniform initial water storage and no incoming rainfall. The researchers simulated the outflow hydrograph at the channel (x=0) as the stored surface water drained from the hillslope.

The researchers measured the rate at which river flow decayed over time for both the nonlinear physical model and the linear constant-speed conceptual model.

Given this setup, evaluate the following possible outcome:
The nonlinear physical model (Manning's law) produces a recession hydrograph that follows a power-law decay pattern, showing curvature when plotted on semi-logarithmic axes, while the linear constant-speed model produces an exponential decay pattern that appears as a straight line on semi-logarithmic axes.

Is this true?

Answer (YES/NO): NO